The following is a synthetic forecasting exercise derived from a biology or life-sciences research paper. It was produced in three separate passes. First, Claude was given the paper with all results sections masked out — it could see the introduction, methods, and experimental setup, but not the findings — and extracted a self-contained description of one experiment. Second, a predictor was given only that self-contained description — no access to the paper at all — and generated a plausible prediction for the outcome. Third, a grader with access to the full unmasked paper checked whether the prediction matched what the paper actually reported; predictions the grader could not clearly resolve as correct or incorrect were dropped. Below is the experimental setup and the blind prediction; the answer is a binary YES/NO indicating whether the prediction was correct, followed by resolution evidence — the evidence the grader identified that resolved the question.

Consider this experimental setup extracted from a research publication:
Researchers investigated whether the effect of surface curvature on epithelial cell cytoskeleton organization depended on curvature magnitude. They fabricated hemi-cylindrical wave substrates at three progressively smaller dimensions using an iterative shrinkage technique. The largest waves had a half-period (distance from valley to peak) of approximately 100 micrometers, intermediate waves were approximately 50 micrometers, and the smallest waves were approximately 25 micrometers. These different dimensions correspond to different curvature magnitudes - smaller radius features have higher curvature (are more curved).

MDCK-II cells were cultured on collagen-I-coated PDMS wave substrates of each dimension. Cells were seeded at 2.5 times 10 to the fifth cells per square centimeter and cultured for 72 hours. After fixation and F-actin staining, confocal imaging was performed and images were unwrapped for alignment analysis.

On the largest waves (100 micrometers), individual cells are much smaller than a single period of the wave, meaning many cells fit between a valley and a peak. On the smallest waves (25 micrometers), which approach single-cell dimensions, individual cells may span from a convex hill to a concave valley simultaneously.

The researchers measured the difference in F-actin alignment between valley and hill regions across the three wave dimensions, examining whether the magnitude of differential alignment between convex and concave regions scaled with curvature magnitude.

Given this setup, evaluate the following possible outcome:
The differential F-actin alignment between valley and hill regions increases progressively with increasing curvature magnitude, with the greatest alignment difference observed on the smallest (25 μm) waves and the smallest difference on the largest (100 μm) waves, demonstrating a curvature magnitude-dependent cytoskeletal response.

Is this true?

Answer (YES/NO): NO